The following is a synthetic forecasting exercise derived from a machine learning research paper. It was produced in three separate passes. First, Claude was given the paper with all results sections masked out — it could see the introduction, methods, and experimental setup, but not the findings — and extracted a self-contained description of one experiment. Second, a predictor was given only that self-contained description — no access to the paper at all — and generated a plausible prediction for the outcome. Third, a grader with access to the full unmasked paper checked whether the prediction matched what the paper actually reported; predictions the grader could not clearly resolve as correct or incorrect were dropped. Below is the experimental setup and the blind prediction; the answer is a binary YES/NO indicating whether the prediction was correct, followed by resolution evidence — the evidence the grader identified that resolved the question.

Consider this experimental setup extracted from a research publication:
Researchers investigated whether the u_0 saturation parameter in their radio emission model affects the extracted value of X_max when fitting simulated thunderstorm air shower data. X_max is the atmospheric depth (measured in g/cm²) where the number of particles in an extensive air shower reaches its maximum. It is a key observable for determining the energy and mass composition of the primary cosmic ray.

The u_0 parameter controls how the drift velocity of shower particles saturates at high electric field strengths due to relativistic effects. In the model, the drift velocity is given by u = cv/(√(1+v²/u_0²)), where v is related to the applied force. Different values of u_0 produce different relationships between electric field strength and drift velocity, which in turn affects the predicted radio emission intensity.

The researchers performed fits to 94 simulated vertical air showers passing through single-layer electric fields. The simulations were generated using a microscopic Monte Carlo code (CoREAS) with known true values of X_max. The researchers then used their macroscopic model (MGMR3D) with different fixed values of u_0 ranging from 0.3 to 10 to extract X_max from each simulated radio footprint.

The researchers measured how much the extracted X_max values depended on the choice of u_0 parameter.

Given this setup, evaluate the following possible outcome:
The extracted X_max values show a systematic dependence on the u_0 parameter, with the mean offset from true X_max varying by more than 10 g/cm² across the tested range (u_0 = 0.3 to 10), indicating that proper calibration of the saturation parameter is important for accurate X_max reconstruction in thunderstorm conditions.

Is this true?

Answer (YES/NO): NO